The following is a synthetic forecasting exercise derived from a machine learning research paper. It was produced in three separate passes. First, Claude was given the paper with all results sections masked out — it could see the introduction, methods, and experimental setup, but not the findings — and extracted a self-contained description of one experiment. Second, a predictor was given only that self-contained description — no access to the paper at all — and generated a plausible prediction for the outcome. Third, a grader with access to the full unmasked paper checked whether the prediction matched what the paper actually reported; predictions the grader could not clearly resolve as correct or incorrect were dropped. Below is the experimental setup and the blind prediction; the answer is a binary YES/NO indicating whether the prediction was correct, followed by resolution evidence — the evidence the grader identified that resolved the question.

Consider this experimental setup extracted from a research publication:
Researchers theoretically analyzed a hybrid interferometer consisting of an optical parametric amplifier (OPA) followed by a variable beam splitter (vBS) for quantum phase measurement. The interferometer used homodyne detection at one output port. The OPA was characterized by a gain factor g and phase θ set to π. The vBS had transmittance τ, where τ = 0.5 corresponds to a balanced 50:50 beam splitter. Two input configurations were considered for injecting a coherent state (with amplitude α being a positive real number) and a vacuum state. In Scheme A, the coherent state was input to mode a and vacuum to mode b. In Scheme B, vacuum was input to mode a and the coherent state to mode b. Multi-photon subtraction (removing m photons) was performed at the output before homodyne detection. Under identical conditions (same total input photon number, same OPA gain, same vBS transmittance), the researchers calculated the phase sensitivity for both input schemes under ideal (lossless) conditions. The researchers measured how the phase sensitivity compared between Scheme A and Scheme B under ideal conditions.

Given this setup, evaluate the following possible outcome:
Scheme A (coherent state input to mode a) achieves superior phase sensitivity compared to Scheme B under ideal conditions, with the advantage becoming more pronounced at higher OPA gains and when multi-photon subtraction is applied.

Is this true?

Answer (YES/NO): NO